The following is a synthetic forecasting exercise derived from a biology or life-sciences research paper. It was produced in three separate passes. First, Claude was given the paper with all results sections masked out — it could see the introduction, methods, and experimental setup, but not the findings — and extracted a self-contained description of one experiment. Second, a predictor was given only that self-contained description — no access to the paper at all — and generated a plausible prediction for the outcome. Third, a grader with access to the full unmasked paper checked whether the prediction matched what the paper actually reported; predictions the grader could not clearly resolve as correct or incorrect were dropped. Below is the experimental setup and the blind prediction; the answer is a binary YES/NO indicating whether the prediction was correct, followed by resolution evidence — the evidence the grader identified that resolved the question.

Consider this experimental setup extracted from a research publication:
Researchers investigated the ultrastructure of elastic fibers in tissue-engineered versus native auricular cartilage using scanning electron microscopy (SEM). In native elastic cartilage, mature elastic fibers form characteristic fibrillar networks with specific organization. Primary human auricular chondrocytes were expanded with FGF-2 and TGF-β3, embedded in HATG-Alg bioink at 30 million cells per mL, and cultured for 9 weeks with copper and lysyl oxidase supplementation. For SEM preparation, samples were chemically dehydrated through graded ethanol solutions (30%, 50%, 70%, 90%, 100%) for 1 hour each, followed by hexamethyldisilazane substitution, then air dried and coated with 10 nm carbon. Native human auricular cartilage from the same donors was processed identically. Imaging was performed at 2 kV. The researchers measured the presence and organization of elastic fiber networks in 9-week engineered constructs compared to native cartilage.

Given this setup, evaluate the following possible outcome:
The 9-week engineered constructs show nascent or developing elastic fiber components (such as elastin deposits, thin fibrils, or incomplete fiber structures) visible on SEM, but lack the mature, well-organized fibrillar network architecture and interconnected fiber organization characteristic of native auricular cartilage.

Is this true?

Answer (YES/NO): YES